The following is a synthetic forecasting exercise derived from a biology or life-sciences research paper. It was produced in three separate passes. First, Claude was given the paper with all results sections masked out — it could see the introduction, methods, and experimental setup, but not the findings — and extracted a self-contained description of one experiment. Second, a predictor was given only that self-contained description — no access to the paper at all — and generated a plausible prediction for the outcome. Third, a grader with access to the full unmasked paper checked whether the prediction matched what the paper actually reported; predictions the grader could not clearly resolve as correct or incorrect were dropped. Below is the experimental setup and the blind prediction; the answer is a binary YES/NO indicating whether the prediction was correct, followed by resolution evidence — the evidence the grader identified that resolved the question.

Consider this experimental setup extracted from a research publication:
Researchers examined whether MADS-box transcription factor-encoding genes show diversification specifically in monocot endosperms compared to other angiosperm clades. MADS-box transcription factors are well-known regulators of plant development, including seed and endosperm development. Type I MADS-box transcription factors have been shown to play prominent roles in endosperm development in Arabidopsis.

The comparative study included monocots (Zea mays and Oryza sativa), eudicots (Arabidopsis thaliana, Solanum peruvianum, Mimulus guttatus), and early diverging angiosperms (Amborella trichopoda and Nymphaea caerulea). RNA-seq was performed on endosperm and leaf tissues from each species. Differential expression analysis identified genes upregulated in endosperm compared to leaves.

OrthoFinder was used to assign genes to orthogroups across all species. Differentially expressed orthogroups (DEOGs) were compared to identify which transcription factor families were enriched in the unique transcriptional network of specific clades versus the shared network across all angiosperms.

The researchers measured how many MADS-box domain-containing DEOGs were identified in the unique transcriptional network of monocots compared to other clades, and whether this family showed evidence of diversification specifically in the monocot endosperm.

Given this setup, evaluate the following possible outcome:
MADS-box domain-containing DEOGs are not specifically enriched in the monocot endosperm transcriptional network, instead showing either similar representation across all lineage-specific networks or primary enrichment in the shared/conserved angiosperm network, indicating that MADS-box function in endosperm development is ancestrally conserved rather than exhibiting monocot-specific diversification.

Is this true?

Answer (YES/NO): NO